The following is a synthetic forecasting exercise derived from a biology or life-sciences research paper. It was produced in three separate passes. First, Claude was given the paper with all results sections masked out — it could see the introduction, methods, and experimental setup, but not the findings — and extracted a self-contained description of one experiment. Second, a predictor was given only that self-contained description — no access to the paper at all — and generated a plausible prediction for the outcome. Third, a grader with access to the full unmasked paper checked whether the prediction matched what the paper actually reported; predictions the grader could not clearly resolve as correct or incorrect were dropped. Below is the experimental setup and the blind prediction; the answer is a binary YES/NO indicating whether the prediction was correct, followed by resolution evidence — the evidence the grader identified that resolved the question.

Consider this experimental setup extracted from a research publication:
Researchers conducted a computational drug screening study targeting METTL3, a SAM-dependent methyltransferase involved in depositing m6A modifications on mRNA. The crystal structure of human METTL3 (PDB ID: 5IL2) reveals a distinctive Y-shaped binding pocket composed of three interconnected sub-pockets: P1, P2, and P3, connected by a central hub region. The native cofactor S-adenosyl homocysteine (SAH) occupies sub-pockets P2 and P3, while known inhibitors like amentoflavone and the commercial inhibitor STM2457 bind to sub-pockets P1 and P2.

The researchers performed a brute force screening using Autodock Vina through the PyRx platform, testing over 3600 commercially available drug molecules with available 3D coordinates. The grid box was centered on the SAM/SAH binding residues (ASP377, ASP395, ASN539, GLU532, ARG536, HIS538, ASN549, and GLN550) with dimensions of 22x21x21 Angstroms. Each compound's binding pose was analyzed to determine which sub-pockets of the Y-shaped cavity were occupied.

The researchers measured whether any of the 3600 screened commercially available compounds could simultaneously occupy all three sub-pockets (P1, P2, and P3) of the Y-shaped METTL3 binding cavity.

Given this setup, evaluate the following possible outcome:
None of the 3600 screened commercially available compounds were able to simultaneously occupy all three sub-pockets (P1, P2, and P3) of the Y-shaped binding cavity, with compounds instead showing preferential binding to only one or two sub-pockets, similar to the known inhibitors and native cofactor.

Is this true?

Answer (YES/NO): YES